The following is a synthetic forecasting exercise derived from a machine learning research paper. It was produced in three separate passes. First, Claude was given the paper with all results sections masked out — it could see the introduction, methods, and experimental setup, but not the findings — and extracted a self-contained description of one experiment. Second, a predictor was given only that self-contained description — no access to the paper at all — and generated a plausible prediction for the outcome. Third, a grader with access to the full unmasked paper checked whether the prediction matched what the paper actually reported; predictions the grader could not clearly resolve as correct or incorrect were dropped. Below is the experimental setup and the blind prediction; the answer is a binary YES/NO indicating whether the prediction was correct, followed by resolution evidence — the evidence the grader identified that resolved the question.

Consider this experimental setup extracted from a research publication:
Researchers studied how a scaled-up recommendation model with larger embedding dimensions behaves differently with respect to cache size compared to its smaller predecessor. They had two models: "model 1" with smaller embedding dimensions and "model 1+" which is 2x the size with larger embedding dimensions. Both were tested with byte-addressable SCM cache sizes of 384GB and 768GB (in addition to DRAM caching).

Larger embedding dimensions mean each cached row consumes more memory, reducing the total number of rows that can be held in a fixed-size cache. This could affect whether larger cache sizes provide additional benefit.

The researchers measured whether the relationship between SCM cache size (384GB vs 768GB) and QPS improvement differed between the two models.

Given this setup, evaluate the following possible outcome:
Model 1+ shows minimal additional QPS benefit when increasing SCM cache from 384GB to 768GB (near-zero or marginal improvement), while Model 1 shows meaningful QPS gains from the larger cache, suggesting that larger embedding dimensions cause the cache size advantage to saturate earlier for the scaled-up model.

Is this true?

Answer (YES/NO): NO